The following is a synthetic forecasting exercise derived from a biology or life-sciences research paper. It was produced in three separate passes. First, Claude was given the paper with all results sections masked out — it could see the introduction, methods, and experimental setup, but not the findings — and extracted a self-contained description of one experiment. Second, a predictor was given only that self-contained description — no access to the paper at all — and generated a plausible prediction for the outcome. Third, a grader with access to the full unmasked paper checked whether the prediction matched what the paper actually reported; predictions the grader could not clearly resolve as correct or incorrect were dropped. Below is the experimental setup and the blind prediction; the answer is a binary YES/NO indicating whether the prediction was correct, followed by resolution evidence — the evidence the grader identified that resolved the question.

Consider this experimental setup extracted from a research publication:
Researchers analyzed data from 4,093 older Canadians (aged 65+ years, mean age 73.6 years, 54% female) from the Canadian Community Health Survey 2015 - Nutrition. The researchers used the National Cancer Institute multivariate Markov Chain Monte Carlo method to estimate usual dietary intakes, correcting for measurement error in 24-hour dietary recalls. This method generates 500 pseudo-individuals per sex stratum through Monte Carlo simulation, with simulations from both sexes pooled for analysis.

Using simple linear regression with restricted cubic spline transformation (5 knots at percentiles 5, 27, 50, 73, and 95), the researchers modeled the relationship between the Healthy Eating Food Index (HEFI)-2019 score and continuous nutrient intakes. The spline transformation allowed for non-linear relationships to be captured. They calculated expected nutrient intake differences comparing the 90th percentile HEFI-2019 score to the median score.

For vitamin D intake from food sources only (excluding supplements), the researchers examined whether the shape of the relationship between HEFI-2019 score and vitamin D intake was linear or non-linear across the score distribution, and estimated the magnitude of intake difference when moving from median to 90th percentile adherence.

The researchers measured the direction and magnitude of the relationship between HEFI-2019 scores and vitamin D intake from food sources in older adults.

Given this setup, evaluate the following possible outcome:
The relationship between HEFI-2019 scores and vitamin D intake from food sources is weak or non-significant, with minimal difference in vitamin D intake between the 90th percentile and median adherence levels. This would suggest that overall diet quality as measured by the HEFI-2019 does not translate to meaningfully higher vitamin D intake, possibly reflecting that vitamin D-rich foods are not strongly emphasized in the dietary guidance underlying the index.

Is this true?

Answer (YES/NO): NO